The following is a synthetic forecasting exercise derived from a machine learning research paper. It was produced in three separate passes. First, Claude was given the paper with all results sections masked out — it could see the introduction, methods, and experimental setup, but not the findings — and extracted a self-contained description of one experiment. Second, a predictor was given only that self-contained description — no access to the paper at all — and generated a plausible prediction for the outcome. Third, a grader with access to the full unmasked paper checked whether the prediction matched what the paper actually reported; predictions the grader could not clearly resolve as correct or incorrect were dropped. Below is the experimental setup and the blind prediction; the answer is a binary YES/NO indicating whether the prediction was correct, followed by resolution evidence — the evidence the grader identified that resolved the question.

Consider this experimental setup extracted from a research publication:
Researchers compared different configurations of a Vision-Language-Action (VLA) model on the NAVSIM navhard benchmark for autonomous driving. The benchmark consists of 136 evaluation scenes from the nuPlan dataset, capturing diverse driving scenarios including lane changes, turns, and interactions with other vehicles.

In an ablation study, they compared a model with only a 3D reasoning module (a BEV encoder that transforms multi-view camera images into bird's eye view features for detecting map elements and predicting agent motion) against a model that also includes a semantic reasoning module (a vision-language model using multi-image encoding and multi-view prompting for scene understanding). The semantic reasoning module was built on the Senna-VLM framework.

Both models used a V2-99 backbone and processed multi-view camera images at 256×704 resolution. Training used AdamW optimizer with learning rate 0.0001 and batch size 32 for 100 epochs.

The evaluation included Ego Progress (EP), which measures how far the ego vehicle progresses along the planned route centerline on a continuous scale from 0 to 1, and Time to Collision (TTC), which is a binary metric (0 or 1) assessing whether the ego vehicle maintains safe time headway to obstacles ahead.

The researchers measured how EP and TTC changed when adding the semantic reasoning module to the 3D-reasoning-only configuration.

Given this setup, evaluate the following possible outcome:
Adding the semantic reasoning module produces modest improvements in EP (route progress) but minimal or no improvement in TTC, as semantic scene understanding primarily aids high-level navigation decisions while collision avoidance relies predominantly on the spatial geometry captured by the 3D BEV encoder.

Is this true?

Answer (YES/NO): YES